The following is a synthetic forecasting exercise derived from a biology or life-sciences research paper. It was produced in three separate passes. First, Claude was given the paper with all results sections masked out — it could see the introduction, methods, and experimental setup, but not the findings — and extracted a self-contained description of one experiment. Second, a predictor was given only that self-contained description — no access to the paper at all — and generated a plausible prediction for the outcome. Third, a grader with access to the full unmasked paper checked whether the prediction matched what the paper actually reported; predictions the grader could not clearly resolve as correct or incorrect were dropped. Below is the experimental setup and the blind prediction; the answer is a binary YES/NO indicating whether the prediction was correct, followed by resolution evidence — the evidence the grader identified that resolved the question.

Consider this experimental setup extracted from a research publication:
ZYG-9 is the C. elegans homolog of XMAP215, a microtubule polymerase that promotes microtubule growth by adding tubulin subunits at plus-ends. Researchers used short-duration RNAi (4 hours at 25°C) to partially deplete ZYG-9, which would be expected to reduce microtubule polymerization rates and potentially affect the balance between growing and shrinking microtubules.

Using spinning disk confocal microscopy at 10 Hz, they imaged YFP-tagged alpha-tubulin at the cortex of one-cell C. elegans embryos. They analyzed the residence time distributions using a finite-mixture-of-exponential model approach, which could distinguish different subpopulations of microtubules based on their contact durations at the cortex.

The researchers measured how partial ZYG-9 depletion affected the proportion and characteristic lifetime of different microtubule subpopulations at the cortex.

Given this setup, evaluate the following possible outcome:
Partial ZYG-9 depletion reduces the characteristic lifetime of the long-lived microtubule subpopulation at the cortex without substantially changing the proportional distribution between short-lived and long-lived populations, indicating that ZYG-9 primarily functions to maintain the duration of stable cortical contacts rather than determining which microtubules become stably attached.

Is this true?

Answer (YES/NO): YES